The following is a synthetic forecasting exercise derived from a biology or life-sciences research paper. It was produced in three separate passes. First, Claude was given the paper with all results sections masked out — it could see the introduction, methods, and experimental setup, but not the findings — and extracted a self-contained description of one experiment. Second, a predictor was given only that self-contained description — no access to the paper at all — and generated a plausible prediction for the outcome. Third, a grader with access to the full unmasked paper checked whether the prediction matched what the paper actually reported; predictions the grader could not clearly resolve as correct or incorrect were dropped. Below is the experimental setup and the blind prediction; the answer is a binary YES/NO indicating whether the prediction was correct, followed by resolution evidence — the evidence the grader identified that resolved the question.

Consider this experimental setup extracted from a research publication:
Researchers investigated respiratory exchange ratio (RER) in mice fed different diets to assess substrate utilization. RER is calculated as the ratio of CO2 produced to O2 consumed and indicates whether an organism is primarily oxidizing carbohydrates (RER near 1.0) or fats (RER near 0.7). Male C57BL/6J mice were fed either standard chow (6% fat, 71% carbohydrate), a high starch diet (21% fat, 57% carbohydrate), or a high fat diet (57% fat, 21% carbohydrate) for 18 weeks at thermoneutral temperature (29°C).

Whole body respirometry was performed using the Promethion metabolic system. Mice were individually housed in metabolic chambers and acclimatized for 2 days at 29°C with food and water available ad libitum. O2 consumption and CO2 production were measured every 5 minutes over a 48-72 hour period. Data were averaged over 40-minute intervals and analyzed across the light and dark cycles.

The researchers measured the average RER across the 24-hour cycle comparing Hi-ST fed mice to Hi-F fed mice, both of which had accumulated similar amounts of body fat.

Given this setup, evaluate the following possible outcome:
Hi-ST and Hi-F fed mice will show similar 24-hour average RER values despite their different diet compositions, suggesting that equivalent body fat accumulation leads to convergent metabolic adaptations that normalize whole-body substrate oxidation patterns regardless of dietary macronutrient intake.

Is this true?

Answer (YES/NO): NO